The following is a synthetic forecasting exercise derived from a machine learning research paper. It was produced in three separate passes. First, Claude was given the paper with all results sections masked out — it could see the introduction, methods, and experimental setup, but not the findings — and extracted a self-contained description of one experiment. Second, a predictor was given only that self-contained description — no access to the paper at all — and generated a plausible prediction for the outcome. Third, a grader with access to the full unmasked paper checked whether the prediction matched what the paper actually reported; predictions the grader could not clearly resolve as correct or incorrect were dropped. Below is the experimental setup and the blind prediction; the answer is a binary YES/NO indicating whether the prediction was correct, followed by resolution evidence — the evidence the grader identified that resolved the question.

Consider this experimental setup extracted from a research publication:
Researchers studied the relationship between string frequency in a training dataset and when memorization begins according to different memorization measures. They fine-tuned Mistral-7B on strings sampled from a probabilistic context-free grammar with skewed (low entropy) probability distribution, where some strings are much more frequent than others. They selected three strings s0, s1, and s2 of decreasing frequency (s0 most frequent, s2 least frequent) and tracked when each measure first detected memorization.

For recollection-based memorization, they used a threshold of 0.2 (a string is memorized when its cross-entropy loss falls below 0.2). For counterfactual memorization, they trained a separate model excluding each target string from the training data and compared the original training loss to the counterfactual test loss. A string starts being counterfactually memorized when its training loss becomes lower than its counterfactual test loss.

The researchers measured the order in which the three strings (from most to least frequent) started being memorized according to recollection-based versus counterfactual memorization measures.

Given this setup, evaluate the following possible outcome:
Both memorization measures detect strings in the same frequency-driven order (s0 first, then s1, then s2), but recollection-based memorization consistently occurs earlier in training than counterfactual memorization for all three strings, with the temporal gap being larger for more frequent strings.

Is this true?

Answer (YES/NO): NO